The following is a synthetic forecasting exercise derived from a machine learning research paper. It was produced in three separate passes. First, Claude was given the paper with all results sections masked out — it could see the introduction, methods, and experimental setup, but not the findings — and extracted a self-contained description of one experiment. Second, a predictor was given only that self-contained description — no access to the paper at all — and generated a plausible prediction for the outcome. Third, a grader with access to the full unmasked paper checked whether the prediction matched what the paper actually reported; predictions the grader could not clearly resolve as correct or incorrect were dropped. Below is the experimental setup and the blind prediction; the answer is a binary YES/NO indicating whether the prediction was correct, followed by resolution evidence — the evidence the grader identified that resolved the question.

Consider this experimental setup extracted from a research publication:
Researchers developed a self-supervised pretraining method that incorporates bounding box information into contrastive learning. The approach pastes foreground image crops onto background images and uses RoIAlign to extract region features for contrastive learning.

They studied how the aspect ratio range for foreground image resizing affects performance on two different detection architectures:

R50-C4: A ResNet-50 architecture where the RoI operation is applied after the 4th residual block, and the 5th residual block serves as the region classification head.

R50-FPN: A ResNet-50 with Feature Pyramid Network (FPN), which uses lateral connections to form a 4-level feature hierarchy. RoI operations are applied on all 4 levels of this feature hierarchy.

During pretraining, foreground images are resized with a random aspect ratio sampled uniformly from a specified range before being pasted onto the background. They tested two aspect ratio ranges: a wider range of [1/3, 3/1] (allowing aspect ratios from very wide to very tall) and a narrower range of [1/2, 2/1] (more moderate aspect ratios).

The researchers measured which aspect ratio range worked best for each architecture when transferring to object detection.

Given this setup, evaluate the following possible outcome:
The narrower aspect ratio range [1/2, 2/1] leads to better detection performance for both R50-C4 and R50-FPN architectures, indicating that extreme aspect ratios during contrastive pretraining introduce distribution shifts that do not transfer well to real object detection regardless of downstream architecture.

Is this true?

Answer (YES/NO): NO